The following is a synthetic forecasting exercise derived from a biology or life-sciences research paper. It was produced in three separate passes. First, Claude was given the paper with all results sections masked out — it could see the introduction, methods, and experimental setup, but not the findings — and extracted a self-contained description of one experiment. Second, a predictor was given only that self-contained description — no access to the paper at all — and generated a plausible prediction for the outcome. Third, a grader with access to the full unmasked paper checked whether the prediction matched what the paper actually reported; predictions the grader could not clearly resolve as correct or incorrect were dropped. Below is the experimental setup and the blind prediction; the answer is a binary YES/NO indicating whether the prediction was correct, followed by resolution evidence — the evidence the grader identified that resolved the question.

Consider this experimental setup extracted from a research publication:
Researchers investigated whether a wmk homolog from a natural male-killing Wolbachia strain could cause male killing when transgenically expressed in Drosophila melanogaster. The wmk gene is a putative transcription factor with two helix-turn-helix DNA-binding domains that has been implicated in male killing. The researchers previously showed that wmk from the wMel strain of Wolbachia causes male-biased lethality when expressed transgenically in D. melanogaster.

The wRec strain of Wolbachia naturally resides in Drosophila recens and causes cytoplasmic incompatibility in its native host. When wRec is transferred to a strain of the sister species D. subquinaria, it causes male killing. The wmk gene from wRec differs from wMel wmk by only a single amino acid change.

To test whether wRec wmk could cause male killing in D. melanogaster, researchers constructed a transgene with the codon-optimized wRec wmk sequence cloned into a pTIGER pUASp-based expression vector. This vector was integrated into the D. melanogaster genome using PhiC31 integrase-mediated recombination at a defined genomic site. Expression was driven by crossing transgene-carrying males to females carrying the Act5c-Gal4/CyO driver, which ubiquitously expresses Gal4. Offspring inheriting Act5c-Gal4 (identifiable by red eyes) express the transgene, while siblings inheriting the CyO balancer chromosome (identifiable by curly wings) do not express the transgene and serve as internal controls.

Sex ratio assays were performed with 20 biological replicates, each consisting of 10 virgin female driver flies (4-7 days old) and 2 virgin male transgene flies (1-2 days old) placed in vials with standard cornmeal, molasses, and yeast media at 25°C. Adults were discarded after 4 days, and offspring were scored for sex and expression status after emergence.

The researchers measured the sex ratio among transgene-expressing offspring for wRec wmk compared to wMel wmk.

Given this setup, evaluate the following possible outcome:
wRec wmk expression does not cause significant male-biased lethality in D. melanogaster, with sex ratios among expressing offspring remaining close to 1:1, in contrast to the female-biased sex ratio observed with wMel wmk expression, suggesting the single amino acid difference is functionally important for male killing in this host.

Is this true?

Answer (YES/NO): NO